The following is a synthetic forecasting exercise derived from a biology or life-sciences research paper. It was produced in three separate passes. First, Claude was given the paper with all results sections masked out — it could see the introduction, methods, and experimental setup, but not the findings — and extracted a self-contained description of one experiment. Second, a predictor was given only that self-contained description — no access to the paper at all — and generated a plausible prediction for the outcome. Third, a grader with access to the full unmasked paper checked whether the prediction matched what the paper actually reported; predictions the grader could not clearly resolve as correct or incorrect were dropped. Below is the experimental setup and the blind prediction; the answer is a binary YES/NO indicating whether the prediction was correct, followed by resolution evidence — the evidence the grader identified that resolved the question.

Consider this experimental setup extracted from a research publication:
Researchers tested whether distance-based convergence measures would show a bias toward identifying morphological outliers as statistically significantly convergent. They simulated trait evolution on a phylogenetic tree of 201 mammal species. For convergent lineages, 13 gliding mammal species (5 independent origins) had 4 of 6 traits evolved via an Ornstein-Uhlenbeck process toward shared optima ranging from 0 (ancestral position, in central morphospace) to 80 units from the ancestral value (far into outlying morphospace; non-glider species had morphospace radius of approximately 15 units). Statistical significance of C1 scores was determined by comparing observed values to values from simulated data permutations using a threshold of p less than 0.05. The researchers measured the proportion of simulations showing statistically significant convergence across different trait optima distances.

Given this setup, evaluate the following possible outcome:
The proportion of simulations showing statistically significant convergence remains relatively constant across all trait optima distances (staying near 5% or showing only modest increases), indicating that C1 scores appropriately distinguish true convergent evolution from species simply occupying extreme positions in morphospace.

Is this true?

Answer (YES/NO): NO